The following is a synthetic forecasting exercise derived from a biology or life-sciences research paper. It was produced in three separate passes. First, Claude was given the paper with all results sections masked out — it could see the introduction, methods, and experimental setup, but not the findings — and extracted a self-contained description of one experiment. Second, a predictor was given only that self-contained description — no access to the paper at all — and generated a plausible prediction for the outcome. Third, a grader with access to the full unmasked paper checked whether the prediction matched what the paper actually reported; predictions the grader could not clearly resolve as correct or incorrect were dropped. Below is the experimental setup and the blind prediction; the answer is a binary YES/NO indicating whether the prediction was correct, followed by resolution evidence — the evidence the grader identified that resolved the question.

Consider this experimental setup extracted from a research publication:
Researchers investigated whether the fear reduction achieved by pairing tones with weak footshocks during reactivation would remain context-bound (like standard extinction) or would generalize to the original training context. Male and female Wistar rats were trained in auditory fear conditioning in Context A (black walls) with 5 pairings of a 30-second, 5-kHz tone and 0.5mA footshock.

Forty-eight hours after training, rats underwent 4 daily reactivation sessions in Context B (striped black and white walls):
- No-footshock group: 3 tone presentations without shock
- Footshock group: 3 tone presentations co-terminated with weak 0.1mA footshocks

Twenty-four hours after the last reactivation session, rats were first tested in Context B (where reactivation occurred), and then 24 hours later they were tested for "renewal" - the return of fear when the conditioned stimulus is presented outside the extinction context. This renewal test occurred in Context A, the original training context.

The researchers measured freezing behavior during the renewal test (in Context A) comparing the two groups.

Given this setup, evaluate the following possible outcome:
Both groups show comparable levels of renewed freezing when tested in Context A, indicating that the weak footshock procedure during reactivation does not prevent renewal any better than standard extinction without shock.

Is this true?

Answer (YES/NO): NO